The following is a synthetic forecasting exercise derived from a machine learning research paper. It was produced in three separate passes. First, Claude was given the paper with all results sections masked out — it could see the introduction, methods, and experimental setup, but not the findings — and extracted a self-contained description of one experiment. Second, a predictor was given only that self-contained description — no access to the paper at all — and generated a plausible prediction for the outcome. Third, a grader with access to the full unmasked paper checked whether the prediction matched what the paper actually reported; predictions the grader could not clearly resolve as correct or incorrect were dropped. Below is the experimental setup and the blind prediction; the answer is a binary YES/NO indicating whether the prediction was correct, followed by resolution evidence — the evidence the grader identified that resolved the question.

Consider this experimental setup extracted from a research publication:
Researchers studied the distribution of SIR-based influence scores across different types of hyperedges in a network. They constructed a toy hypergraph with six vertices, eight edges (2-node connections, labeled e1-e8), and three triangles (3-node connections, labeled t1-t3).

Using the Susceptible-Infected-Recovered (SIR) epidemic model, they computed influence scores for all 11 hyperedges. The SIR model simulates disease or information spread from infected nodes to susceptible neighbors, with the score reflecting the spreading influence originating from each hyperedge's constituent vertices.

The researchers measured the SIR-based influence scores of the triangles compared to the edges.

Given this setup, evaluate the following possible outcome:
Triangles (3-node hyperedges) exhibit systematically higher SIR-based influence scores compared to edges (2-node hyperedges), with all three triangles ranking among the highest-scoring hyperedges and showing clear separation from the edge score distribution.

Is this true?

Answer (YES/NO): YES